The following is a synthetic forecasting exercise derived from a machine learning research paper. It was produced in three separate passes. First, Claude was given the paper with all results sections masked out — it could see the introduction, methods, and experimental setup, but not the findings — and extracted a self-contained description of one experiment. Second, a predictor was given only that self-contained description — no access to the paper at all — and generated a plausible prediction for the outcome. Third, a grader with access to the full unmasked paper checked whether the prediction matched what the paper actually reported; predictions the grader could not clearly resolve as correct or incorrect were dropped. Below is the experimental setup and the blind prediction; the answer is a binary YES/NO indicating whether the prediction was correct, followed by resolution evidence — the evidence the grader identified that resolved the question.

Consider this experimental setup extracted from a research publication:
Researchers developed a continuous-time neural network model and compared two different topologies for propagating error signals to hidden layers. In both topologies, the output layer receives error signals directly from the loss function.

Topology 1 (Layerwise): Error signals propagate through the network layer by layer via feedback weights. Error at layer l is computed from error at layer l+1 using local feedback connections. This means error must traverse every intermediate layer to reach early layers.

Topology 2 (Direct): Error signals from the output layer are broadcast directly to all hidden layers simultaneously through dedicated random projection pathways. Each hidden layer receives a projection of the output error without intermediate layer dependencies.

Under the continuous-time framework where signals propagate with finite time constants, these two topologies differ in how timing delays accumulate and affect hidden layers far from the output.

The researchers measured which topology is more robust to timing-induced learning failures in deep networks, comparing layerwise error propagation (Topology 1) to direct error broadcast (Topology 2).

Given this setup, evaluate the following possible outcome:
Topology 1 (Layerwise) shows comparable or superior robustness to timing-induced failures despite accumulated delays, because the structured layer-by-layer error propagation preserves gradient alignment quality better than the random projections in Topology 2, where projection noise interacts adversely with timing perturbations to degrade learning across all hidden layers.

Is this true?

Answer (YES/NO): NO